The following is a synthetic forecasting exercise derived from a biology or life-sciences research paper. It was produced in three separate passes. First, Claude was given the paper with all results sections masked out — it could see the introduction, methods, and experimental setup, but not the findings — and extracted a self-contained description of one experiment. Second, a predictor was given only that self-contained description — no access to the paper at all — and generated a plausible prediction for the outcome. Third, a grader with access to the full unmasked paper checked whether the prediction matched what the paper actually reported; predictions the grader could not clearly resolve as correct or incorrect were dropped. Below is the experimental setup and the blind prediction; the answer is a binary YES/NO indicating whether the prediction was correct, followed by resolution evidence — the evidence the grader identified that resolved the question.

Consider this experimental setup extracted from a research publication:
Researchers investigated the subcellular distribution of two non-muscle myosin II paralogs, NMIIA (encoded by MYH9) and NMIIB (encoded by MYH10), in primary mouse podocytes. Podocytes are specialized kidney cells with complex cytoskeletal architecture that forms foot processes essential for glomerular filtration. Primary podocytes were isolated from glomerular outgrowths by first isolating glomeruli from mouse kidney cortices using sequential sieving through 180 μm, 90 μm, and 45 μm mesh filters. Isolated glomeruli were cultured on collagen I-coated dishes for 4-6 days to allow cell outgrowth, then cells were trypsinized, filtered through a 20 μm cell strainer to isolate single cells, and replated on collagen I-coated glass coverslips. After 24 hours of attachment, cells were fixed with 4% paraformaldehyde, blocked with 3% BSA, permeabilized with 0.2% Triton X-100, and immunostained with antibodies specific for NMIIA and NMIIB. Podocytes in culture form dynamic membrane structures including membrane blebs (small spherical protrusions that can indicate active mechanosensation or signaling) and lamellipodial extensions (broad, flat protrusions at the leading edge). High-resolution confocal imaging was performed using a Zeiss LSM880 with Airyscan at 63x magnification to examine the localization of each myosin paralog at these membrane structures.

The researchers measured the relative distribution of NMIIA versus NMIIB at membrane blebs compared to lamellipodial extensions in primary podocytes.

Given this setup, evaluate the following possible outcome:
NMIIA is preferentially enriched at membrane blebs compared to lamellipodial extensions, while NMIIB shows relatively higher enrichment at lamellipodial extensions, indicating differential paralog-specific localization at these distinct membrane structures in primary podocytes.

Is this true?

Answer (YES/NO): NO